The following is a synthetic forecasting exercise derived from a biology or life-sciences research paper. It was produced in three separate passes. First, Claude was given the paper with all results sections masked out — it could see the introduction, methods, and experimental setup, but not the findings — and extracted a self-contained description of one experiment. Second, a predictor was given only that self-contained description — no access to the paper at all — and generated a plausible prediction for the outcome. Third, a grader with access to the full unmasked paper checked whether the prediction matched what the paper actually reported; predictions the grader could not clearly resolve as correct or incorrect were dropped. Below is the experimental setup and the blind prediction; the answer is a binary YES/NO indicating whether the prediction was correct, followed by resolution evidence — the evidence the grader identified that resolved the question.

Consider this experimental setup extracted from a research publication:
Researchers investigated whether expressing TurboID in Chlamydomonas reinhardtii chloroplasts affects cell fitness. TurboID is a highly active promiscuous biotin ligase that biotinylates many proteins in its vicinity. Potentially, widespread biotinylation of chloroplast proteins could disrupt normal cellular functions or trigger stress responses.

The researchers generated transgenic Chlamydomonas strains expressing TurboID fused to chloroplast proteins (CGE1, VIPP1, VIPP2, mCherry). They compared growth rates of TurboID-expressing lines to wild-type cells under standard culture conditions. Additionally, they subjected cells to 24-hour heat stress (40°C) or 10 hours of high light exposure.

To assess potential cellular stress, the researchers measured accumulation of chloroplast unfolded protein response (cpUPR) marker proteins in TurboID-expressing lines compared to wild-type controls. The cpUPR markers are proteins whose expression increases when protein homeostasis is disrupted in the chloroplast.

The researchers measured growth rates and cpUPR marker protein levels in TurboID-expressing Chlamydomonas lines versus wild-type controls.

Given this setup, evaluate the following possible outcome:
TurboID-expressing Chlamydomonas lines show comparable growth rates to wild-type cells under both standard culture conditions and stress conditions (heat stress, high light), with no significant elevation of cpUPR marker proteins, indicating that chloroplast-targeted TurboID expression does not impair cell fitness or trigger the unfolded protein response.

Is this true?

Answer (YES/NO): YES